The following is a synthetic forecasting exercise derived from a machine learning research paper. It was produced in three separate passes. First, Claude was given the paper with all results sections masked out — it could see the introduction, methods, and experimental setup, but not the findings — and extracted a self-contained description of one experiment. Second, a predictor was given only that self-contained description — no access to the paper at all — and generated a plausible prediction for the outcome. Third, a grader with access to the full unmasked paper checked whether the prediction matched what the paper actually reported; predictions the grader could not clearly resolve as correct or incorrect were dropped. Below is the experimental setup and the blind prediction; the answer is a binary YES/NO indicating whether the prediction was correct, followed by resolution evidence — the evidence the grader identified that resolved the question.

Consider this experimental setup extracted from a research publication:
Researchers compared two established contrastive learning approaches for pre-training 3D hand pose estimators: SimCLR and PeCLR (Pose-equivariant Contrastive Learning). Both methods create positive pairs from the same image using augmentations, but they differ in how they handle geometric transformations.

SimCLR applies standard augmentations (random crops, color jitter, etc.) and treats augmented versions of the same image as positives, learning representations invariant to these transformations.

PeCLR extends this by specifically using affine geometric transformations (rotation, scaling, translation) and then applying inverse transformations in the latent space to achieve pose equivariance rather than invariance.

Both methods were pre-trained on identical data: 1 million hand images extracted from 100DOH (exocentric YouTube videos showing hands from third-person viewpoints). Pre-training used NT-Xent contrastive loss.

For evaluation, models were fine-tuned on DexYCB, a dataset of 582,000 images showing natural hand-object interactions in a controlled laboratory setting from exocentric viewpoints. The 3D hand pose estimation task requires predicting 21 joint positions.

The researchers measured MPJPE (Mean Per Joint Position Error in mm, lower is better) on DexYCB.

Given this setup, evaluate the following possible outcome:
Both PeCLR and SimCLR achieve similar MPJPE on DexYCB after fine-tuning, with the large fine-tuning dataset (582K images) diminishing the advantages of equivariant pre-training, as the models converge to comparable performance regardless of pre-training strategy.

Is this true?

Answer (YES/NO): NO